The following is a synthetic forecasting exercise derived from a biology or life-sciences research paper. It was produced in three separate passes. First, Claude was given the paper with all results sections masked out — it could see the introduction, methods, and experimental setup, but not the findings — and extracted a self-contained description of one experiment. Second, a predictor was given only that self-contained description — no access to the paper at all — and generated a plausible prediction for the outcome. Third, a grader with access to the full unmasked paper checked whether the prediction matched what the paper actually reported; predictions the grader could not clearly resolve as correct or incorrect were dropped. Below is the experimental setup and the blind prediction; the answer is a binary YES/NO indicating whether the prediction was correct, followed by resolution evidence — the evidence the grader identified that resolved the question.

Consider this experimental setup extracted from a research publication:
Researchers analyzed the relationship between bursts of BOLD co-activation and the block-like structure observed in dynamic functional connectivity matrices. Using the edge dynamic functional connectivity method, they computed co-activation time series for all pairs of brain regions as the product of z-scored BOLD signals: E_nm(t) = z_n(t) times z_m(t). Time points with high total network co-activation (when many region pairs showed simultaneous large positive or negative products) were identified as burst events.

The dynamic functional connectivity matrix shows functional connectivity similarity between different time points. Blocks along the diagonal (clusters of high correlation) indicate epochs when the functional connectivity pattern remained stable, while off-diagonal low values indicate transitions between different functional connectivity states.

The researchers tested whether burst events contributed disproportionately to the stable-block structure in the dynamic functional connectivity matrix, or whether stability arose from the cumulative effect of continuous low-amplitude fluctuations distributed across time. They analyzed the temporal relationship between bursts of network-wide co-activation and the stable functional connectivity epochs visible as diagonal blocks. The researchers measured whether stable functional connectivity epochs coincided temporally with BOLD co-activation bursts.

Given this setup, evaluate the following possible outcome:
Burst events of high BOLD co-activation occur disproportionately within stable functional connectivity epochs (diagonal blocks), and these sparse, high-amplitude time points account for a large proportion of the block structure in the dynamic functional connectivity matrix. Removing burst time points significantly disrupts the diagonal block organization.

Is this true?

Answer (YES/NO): YES